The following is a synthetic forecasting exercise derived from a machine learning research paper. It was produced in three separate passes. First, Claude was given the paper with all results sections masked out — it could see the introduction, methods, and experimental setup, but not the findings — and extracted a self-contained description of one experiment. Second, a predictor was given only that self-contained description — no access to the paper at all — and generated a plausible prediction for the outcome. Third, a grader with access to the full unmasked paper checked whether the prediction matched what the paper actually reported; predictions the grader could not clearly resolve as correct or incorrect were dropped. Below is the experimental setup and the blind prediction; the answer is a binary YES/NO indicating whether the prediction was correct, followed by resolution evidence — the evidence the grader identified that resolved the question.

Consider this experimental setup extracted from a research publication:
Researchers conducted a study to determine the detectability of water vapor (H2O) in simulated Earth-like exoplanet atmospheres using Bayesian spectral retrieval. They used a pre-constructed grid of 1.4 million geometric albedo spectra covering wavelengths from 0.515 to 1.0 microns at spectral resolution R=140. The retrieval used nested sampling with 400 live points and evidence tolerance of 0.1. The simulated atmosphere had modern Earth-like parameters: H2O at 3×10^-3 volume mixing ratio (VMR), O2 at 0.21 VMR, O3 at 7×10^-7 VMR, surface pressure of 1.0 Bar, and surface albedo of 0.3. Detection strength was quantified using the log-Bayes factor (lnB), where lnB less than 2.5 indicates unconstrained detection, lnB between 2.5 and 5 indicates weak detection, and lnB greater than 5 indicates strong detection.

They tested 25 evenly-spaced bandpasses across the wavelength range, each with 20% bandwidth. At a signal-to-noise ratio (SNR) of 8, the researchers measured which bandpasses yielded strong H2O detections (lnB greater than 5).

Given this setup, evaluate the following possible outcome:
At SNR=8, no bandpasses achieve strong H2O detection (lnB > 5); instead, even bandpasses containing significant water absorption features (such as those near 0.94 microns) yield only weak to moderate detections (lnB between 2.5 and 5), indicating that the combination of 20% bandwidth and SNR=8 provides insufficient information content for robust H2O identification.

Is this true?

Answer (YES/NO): NO